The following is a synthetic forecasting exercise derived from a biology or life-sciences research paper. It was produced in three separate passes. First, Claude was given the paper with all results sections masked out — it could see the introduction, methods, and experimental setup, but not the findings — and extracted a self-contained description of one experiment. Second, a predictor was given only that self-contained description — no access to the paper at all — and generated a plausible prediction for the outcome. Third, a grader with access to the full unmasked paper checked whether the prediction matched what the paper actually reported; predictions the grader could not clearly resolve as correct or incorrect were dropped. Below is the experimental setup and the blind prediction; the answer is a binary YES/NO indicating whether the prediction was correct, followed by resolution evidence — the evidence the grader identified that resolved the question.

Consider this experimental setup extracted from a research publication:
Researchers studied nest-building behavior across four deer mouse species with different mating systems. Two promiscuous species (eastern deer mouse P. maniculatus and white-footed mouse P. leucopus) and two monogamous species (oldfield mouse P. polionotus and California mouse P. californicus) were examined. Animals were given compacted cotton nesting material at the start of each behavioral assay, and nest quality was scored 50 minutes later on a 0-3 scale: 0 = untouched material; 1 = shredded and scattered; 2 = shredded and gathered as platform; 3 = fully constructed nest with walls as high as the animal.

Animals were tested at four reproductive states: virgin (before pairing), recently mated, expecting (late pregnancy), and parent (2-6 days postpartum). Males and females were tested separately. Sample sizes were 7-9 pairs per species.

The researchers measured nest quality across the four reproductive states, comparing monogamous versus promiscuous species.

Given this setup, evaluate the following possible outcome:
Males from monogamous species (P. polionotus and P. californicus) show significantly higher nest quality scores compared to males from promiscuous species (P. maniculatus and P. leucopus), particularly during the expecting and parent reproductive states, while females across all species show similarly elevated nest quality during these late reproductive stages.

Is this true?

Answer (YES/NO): NO